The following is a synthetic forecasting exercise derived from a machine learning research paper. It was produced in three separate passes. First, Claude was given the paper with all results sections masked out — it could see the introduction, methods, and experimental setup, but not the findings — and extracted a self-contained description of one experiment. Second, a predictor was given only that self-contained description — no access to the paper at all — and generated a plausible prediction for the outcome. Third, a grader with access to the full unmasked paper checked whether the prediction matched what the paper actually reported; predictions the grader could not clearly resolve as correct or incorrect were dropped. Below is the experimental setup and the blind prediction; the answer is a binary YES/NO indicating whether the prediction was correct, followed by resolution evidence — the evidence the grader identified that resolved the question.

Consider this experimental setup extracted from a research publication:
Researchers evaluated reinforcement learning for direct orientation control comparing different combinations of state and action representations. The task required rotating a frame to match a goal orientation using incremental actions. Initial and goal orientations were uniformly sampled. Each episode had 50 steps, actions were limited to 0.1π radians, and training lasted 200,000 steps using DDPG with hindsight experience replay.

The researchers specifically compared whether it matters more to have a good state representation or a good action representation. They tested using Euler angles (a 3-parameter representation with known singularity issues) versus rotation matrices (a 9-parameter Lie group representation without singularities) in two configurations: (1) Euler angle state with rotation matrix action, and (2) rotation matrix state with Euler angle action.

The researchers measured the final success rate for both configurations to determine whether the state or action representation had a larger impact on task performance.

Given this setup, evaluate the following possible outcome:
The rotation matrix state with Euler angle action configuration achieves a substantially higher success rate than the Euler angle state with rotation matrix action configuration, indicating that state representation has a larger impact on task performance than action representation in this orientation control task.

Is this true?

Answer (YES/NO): NO